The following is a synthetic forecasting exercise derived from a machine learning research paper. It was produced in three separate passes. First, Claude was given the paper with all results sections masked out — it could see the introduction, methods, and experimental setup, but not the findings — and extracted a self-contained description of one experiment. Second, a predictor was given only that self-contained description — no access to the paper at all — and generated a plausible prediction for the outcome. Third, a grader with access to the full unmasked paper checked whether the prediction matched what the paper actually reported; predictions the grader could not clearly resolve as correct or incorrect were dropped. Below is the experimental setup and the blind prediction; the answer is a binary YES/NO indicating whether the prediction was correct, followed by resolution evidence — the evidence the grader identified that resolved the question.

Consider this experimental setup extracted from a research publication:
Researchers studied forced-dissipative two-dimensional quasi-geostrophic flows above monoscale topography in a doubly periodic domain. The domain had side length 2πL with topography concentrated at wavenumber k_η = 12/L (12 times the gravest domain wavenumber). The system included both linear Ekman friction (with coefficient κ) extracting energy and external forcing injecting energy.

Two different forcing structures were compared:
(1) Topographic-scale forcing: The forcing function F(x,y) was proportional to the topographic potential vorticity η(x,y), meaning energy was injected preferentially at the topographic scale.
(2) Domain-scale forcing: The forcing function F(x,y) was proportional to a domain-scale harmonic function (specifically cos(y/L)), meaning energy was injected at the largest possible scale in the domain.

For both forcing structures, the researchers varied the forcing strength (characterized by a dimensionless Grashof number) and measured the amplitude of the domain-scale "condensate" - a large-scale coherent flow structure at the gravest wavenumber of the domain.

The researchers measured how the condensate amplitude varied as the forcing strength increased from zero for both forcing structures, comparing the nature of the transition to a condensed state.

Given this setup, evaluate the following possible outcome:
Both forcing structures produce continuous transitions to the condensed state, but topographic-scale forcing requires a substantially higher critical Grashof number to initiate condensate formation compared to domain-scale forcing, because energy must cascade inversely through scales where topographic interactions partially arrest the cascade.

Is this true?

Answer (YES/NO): NO